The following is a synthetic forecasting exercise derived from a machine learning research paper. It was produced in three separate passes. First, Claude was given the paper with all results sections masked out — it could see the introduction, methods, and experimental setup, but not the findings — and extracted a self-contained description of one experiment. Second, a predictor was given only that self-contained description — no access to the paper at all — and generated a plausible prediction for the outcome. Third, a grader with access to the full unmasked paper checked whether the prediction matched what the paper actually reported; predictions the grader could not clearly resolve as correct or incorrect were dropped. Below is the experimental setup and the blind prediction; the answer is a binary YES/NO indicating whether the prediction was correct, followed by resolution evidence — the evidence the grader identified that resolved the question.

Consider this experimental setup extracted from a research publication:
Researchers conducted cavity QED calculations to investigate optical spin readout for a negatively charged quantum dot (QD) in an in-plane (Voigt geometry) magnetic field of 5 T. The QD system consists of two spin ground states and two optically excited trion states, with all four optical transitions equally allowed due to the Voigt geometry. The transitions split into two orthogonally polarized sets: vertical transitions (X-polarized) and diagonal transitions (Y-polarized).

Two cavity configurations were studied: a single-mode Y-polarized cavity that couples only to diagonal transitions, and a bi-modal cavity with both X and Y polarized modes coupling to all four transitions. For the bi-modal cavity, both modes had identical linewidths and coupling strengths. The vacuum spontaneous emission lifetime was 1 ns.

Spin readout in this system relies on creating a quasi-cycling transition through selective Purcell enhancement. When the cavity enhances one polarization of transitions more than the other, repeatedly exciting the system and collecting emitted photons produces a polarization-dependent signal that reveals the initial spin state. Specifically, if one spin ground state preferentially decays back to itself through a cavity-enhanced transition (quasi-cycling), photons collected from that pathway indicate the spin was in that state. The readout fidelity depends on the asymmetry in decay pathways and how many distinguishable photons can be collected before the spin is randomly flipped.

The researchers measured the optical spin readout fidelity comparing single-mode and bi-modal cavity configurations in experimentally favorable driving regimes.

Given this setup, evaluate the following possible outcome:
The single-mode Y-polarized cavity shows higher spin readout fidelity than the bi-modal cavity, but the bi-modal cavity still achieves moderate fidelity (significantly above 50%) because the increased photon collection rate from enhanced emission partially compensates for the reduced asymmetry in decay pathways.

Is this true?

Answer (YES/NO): NO